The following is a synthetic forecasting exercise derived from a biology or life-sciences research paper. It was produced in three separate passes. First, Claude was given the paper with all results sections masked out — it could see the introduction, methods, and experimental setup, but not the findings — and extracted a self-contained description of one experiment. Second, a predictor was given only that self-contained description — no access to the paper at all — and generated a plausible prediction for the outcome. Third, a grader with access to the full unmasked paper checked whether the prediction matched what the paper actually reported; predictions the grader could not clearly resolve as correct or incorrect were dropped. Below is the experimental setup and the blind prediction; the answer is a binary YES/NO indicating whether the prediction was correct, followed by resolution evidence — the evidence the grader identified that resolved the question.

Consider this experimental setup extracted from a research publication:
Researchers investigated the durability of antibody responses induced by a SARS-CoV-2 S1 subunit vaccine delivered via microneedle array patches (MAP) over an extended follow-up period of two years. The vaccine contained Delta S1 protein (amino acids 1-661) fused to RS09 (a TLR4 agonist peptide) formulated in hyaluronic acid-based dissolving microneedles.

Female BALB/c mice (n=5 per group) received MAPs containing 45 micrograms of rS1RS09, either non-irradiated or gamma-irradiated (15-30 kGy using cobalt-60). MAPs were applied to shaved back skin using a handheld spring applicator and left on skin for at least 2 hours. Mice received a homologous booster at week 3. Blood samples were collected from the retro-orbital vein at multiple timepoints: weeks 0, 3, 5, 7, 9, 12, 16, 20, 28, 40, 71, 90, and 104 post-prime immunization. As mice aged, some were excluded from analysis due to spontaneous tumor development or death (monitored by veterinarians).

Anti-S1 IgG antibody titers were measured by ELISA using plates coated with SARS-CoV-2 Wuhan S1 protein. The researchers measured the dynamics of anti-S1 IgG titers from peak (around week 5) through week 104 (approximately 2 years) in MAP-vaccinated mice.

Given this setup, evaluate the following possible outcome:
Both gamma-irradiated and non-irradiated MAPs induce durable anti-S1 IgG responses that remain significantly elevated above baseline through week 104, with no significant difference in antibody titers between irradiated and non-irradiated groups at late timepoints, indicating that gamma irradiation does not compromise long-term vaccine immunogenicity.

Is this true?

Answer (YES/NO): NO